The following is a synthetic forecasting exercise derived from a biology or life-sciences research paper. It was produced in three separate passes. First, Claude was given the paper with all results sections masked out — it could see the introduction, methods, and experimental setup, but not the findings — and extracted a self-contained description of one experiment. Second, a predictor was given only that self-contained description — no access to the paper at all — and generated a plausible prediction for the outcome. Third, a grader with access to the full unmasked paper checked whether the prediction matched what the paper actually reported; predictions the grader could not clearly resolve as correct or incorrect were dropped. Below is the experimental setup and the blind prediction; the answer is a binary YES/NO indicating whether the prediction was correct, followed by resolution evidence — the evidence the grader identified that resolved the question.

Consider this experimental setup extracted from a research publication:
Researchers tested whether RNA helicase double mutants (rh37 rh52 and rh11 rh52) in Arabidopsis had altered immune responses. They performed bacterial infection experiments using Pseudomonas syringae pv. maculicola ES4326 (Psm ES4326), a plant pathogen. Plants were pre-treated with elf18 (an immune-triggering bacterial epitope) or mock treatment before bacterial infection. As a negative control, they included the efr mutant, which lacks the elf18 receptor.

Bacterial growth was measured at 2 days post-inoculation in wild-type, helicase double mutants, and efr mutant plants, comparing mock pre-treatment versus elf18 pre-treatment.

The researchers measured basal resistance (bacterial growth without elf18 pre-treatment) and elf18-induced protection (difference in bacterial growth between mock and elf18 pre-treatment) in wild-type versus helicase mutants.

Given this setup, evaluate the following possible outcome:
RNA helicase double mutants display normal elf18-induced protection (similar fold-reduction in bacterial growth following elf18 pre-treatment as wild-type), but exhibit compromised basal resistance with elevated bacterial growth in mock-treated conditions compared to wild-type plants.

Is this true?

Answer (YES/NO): NO